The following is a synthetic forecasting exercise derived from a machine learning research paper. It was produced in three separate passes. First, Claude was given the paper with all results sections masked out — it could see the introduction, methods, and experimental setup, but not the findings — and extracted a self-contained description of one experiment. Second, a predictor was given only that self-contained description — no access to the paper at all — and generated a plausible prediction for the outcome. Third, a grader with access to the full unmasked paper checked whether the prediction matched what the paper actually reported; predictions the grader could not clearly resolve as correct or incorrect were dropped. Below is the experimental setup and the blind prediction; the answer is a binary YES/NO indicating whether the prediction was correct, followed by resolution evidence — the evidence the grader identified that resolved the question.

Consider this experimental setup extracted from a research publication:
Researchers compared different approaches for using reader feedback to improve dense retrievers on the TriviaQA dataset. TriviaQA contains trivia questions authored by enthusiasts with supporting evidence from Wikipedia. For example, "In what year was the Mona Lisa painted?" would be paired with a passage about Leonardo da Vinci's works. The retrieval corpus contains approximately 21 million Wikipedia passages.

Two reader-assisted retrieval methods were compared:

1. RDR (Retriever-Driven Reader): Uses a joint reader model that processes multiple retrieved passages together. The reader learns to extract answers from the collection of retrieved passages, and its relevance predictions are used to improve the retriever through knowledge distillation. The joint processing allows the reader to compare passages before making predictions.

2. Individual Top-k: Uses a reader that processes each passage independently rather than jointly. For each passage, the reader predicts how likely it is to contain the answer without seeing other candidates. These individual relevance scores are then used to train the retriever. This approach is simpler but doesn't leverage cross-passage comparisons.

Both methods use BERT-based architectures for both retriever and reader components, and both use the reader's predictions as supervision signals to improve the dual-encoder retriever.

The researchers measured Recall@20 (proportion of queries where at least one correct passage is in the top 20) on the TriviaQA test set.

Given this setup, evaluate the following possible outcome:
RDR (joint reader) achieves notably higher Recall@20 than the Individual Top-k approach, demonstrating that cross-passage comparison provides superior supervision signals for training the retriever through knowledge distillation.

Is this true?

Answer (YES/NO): NO